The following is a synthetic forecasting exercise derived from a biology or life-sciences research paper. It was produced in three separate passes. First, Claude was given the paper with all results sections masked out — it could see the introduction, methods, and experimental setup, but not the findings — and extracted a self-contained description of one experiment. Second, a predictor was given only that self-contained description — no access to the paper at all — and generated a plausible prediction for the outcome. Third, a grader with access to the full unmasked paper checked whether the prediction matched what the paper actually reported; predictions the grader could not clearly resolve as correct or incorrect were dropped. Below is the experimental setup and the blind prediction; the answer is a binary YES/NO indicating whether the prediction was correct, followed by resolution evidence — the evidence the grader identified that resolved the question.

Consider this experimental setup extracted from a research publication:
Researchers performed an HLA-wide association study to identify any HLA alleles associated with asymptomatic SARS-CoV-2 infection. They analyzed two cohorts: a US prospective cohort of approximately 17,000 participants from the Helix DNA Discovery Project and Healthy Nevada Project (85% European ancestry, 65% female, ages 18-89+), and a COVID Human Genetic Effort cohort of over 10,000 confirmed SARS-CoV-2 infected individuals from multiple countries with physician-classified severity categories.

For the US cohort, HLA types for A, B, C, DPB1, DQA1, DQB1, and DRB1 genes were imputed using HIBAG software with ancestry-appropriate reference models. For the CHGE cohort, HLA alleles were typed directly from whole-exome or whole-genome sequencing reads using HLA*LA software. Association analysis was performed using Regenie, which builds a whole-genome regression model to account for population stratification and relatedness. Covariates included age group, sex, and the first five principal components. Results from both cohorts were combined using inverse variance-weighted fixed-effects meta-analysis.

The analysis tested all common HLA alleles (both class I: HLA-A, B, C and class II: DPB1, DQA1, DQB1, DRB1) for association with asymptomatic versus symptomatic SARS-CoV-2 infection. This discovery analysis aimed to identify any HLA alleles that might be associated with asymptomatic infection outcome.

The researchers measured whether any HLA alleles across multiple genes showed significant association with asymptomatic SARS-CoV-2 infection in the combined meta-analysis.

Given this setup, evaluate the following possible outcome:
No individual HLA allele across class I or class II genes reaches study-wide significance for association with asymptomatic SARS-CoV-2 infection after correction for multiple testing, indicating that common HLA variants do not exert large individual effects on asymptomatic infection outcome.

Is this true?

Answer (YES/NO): YES